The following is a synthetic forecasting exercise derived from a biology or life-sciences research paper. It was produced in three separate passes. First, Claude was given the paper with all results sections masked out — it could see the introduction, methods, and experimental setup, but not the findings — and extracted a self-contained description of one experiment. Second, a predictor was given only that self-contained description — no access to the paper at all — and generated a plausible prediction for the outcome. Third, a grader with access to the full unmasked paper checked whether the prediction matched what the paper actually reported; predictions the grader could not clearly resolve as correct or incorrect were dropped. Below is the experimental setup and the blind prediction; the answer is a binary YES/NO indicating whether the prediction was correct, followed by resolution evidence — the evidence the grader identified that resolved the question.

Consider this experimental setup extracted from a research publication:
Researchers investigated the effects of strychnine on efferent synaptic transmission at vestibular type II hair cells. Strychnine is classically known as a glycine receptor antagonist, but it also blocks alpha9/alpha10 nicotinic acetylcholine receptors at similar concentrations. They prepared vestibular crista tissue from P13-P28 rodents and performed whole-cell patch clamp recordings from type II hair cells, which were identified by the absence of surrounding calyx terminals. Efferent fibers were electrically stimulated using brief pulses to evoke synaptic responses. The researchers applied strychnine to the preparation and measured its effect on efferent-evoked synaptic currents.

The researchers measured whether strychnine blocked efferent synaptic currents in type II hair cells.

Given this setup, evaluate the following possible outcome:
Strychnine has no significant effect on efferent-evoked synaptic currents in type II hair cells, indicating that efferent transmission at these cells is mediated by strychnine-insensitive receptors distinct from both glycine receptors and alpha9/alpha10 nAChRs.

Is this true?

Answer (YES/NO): NO